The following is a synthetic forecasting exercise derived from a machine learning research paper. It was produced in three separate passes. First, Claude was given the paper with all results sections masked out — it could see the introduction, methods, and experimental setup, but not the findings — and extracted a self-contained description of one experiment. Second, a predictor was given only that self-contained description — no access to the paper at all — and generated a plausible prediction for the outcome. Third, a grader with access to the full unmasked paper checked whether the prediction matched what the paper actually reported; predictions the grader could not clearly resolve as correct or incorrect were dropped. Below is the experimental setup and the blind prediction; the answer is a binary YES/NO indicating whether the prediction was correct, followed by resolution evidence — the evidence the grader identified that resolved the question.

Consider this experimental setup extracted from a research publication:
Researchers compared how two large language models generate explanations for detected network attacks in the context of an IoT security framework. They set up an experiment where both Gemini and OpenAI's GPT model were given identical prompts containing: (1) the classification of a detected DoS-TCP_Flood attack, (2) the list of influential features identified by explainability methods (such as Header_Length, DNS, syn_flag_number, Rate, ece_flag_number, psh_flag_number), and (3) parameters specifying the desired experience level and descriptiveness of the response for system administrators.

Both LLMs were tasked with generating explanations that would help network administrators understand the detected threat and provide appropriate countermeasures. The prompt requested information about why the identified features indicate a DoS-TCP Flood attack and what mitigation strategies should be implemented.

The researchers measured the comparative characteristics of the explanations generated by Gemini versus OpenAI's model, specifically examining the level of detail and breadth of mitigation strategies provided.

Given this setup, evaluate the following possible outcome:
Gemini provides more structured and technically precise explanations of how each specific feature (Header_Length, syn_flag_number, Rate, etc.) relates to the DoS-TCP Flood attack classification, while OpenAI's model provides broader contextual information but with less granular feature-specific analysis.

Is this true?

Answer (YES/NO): NO